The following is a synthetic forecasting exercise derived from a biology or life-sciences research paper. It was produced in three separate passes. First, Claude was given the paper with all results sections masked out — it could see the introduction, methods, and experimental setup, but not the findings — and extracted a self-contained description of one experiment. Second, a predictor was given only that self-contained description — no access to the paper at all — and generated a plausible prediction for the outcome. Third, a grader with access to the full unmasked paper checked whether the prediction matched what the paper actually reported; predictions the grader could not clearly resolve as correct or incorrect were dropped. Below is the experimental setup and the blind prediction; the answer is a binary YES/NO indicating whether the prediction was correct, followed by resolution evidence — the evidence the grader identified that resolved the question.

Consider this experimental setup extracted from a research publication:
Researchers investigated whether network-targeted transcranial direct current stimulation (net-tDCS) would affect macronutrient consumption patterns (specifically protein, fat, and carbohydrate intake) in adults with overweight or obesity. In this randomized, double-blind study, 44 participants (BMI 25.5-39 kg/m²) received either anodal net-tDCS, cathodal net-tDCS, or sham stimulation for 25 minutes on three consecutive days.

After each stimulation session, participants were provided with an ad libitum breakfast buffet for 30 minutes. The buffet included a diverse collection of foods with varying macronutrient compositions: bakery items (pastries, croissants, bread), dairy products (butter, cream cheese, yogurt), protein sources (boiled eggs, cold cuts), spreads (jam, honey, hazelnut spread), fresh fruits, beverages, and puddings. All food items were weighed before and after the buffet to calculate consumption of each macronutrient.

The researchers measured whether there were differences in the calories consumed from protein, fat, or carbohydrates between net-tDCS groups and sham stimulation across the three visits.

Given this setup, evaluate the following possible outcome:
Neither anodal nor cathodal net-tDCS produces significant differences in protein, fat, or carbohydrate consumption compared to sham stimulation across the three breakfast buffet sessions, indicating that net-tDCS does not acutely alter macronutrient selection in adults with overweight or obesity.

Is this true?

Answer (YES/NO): NO